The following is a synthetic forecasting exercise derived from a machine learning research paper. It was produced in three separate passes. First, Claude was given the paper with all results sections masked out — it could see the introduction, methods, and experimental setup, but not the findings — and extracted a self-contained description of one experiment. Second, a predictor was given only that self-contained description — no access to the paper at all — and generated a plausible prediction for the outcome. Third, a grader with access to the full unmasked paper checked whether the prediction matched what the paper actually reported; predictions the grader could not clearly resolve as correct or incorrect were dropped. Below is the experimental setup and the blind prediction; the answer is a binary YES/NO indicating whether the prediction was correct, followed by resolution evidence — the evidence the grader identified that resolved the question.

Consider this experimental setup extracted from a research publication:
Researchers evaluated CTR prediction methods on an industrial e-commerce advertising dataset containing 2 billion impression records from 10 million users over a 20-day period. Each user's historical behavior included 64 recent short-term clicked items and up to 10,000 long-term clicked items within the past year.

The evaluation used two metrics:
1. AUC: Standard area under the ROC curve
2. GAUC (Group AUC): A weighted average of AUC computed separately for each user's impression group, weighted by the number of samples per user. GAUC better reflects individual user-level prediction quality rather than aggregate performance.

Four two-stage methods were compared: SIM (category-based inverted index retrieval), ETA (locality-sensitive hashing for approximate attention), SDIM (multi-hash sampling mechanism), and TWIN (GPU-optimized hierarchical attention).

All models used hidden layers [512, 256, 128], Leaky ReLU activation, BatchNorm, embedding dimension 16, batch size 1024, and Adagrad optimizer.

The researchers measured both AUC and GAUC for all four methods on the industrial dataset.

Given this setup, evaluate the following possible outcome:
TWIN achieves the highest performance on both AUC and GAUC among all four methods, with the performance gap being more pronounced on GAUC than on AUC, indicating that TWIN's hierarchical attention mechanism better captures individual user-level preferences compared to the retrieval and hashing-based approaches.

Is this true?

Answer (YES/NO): YES